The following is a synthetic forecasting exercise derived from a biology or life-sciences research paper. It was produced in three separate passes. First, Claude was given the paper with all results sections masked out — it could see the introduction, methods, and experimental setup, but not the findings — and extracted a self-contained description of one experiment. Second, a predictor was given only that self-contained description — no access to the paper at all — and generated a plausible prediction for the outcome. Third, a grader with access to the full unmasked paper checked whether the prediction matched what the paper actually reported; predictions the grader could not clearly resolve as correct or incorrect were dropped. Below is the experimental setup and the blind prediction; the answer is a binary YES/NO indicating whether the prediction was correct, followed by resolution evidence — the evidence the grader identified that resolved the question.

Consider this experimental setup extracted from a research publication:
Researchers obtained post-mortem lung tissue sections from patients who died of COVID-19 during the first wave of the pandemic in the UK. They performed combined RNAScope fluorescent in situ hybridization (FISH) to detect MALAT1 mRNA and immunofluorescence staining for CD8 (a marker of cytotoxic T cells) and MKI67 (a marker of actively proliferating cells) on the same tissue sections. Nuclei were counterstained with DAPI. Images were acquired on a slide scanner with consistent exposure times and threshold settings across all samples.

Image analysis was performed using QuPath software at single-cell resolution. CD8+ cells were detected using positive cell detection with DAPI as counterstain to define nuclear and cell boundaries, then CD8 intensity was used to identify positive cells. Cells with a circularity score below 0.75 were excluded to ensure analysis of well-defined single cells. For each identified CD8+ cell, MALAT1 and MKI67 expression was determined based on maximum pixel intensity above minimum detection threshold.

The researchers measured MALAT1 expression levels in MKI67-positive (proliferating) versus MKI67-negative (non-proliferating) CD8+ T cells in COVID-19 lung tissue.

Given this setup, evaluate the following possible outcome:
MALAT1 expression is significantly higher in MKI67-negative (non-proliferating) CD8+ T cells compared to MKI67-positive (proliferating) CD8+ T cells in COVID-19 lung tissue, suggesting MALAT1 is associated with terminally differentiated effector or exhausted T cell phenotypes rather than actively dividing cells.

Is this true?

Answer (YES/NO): NO